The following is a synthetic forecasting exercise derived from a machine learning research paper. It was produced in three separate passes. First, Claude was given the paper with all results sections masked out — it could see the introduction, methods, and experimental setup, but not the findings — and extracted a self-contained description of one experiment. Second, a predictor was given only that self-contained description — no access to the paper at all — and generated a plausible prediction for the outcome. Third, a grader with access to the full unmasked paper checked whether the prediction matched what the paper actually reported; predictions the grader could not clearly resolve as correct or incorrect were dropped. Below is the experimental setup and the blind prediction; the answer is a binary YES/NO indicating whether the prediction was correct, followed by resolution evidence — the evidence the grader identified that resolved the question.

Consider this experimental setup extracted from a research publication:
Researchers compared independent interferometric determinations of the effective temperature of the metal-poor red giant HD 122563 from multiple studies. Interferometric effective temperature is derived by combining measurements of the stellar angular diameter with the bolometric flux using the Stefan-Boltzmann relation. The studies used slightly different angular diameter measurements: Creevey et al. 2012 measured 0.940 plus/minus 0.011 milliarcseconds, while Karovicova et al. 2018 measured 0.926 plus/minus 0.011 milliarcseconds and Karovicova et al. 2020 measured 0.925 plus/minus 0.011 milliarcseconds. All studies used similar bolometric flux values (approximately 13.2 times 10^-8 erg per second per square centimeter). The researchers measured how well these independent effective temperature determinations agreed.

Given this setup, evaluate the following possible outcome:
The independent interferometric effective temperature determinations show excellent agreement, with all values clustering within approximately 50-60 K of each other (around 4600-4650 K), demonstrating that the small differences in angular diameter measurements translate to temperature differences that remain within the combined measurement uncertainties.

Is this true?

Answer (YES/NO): NO